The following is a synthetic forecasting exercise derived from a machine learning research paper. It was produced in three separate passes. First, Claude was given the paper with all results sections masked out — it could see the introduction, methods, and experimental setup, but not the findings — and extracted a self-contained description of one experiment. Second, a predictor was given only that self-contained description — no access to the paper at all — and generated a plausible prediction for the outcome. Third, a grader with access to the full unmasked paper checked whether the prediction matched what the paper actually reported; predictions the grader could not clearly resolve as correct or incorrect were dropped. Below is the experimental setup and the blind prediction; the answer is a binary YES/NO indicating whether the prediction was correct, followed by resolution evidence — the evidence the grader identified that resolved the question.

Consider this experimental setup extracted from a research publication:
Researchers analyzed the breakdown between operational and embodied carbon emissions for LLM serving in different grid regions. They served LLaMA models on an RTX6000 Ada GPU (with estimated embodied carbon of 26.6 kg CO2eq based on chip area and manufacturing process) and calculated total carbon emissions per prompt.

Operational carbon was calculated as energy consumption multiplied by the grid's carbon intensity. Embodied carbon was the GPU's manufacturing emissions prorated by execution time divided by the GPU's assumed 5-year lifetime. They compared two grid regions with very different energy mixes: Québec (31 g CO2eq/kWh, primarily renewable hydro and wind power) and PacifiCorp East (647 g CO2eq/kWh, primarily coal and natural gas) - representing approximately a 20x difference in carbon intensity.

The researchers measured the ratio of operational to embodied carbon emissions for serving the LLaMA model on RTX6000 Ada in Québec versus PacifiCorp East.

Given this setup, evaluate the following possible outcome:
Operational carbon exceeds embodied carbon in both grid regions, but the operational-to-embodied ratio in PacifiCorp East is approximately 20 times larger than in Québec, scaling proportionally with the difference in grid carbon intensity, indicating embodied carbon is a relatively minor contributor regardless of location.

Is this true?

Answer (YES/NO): NO